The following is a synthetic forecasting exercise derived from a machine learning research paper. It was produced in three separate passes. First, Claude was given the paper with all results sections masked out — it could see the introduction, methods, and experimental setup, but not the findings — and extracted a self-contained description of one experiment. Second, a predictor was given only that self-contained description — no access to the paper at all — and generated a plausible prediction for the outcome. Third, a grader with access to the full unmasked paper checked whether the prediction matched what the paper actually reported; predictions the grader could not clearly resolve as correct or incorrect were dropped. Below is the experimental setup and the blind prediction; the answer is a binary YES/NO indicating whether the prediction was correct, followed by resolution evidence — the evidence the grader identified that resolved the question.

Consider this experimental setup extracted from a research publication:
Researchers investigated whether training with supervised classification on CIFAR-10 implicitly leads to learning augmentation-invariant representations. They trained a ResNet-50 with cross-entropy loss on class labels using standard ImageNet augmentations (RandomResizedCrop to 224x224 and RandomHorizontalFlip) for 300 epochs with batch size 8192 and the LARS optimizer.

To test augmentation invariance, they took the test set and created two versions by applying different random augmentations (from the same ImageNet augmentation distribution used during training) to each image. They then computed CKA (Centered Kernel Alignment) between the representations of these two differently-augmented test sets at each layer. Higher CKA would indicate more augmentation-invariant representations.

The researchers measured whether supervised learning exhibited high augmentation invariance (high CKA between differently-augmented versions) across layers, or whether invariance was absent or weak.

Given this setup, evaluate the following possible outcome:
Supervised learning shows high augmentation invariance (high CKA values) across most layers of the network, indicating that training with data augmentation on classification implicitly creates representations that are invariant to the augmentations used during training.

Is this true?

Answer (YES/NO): NO